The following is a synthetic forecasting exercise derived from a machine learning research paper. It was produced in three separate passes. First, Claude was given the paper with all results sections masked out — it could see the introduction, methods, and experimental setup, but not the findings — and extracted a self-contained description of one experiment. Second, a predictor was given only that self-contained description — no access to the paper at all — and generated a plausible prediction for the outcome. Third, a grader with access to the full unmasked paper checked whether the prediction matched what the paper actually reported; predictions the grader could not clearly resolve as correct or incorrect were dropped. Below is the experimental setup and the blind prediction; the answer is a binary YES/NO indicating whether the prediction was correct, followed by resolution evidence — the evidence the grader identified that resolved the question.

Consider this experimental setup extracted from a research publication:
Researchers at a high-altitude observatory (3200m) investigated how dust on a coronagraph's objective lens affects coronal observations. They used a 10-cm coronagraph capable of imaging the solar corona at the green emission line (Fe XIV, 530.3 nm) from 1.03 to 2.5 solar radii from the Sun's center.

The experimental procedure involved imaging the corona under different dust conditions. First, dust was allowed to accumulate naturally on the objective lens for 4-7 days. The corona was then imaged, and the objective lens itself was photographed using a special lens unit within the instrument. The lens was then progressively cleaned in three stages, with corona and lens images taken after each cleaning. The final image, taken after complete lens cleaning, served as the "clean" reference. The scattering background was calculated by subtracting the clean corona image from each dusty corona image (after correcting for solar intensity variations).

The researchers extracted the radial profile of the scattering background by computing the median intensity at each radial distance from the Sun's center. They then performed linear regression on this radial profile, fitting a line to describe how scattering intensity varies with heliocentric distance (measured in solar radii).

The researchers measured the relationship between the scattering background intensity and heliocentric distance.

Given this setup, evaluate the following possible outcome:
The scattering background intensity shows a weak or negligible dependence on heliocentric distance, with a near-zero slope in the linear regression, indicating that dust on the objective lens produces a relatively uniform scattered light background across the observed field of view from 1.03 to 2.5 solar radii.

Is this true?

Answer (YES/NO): NO